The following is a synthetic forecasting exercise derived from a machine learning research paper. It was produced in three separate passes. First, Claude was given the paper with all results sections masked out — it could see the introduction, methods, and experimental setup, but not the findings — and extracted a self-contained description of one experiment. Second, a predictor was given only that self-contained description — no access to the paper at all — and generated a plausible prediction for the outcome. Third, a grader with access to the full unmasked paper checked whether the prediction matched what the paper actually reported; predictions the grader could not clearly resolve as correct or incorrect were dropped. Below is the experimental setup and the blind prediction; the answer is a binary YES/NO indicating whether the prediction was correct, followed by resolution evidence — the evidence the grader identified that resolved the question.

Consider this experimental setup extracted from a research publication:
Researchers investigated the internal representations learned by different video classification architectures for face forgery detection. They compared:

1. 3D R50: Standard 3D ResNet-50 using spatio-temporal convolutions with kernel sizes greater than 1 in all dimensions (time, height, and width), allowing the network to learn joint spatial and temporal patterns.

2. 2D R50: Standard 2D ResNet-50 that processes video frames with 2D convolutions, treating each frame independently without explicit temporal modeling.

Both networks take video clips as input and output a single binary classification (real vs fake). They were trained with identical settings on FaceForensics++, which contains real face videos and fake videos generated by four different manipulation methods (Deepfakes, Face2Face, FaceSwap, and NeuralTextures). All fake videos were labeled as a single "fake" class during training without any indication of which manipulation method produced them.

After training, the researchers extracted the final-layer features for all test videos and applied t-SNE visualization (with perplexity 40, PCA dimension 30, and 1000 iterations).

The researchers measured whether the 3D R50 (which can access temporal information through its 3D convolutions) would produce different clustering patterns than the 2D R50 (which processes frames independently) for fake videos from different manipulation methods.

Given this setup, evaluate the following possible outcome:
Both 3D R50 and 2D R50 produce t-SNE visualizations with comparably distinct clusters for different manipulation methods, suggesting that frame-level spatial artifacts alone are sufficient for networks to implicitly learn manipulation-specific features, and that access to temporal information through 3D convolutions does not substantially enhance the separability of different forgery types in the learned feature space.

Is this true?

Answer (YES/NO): YES